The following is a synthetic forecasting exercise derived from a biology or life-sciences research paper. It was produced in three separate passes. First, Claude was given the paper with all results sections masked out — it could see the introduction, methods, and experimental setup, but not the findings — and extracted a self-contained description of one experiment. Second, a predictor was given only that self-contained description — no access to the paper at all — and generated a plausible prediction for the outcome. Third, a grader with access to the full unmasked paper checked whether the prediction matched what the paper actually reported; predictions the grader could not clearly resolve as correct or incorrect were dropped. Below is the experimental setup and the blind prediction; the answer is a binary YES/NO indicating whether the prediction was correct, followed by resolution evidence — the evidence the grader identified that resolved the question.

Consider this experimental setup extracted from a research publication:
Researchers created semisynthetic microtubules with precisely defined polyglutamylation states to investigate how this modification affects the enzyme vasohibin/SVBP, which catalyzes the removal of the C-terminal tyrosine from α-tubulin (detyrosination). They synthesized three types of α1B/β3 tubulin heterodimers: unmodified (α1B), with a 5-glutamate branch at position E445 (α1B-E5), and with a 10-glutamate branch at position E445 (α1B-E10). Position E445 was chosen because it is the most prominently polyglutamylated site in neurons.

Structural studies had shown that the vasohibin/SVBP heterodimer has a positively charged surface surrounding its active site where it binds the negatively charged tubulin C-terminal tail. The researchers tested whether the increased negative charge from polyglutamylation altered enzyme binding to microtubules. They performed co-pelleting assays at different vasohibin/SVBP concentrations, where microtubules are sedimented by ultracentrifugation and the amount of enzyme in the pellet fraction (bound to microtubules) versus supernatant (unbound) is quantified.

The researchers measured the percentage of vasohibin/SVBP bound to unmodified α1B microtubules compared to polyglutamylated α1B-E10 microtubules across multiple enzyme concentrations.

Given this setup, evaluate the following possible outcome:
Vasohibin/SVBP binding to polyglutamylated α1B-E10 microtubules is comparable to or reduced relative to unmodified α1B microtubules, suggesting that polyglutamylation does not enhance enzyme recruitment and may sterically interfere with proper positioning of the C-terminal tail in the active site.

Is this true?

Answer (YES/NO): NO